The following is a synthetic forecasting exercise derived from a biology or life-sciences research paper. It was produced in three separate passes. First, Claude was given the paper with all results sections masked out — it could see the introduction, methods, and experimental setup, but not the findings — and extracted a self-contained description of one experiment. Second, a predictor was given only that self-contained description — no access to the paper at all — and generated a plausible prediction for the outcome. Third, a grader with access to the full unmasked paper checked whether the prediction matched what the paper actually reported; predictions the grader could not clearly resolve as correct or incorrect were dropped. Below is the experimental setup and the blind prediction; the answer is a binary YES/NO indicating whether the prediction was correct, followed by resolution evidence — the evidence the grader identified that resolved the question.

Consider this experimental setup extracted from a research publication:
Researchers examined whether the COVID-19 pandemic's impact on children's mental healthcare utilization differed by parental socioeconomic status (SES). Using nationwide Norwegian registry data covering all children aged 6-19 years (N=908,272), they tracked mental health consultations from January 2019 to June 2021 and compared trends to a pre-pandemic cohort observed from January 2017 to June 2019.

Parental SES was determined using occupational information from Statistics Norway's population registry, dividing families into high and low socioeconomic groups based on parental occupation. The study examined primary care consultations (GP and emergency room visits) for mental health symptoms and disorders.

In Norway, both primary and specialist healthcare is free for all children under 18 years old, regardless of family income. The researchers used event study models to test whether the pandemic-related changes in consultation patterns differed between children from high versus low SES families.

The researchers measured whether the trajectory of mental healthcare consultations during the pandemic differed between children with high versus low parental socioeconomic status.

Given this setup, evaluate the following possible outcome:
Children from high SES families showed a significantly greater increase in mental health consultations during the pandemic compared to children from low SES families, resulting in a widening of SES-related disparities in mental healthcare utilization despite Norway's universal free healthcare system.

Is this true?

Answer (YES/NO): NO